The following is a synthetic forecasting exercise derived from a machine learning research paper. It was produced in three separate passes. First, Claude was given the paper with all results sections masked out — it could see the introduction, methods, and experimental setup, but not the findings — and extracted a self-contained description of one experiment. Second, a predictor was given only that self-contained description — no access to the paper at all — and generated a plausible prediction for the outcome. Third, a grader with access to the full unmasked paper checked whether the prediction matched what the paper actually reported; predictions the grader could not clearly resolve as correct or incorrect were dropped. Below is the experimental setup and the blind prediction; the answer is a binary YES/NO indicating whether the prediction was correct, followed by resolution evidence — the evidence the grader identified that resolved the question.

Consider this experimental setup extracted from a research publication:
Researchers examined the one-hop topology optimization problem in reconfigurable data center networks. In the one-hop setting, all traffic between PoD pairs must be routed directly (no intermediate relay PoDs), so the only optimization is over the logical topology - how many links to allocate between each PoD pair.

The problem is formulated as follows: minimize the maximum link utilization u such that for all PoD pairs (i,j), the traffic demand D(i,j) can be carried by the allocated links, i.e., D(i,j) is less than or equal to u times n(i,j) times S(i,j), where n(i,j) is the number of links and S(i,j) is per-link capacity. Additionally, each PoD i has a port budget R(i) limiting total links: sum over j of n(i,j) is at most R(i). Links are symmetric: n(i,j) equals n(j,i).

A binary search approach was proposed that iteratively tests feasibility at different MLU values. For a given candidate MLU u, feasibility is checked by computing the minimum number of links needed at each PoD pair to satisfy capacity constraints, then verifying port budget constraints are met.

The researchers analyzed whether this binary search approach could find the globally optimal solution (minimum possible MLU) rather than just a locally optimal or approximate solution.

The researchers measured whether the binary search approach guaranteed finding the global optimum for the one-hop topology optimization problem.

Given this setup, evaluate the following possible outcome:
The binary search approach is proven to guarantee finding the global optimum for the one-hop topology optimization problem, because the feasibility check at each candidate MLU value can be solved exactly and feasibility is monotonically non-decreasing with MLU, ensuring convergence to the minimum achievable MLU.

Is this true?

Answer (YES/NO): YES